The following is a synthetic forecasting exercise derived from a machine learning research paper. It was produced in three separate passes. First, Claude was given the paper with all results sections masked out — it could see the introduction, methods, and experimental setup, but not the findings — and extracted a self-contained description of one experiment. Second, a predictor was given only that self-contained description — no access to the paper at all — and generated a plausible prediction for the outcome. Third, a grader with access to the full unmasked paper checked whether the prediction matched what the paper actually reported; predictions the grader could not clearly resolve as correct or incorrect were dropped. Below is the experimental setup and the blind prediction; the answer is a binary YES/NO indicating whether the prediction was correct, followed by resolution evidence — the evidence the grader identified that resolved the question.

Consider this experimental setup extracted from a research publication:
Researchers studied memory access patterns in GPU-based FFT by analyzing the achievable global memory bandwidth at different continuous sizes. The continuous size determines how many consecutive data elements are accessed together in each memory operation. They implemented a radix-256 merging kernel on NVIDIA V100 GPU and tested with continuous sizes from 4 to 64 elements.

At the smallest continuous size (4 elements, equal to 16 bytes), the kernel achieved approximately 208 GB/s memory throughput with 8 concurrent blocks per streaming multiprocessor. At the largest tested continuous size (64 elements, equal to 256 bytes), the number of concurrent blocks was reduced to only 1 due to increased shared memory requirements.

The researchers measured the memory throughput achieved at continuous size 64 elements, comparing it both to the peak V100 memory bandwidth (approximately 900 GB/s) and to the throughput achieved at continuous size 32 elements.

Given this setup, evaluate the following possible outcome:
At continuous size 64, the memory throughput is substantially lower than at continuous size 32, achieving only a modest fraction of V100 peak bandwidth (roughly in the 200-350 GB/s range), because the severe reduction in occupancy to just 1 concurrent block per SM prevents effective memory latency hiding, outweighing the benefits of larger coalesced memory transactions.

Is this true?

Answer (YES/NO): NO